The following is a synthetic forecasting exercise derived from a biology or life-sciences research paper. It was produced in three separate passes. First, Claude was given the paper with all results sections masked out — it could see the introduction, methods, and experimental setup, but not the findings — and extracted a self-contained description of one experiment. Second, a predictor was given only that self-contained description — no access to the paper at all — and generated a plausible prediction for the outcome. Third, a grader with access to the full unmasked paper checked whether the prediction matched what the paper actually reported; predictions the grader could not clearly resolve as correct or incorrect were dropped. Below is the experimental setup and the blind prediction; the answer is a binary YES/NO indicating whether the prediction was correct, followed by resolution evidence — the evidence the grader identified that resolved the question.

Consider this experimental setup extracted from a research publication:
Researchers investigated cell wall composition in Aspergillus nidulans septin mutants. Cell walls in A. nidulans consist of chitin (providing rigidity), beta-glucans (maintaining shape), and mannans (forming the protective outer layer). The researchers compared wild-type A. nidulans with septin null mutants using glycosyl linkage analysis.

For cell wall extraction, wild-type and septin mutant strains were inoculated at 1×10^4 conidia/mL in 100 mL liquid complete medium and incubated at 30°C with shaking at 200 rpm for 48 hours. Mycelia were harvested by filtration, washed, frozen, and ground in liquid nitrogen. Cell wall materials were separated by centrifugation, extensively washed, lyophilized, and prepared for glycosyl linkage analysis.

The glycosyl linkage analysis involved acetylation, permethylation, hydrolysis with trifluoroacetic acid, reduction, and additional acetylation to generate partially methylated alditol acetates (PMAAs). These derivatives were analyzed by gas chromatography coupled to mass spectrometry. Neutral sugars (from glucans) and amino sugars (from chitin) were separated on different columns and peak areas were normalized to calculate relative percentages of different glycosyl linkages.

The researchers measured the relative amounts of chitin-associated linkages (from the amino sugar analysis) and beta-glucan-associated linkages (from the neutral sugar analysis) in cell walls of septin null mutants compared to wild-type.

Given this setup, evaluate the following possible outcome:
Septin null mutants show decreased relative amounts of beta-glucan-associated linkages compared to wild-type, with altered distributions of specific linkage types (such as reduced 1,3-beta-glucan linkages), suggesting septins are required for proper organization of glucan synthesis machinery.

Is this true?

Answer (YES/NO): NO